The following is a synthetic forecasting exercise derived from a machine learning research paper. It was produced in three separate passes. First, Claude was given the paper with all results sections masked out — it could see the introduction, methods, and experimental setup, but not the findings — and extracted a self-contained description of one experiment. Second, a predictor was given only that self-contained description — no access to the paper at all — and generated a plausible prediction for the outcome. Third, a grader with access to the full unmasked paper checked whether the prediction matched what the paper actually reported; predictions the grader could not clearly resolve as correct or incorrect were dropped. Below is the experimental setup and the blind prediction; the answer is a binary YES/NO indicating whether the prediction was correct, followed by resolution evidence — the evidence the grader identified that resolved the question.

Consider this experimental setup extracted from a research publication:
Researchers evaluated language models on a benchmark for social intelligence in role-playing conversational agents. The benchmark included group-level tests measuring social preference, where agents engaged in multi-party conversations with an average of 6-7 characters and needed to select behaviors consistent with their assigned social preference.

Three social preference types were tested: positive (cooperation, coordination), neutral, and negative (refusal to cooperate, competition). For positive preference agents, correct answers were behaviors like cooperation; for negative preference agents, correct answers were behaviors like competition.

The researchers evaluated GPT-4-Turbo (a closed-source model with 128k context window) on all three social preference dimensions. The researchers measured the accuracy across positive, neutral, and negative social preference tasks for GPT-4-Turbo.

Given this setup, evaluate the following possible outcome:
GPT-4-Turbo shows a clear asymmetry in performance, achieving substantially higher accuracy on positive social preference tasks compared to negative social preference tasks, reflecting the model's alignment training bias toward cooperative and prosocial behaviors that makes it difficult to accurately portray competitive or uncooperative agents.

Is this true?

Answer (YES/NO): YES